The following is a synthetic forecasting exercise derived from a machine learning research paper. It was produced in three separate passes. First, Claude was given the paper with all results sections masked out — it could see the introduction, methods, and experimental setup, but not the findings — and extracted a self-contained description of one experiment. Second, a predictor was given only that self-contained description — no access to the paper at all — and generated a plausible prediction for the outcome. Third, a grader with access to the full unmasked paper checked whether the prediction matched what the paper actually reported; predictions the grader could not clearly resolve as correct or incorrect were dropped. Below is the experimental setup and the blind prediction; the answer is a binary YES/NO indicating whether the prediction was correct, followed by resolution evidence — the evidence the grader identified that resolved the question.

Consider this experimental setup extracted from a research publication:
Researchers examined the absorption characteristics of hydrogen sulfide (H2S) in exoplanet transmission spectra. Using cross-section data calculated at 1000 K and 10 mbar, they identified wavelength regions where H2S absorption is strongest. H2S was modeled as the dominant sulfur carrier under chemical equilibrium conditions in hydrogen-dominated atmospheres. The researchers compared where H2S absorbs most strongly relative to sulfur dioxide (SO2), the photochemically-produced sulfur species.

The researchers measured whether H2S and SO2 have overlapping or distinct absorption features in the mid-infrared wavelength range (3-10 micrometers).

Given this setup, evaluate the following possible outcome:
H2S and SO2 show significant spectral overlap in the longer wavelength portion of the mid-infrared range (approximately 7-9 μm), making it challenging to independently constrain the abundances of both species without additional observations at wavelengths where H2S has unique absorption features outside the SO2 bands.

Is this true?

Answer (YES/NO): NO